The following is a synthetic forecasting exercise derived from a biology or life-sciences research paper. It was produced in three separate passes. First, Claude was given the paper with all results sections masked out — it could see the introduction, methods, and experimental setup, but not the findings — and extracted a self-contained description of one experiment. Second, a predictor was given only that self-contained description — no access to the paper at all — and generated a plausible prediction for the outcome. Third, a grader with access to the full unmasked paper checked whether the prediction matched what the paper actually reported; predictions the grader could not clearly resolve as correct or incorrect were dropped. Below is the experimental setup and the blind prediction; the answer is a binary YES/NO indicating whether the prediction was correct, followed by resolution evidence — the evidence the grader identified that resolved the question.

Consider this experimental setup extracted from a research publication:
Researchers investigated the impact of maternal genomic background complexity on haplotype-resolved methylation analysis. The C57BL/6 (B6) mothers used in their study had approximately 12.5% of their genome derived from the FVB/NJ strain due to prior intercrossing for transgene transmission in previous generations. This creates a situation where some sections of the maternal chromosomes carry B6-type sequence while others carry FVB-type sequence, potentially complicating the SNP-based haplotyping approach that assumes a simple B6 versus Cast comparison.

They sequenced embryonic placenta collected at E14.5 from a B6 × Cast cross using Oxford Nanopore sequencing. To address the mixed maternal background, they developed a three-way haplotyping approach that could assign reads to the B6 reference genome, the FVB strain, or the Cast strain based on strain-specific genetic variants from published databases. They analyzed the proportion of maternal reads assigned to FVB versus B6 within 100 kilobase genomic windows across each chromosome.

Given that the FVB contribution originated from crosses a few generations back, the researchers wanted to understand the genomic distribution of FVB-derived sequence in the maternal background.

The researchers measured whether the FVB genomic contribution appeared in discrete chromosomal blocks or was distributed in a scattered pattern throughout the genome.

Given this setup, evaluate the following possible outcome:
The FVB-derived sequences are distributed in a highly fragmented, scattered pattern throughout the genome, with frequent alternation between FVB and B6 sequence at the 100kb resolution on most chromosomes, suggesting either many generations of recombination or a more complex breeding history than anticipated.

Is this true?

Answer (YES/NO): NO